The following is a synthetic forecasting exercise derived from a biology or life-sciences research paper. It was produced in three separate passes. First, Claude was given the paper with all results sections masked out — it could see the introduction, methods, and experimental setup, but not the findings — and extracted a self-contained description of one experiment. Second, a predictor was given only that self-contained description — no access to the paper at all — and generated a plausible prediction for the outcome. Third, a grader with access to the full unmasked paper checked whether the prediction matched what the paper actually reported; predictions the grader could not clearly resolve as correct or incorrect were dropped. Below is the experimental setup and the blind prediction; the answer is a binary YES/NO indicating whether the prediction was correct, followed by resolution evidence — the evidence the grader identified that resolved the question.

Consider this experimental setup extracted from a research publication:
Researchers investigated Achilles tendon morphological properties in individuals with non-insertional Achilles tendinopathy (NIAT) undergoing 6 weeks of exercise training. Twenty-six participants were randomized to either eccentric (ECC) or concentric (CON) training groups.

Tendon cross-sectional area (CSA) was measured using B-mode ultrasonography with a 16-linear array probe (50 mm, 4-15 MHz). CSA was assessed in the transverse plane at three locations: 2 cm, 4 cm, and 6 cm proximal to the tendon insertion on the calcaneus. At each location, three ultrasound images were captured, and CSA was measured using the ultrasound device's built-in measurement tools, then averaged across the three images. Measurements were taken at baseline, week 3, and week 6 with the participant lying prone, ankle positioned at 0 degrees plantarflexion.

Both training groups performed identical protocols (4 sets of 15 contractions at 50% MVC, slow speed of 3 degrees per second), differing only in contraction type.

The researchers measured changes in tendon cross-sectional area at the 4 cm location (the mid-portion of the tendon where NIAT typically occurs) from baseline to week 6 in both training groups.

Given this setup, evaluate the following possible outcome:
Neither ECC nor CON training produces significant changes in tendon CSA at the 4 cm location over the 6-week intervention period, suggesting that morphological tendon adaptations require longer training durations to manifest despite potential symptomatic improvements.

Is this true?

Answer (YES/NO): YES